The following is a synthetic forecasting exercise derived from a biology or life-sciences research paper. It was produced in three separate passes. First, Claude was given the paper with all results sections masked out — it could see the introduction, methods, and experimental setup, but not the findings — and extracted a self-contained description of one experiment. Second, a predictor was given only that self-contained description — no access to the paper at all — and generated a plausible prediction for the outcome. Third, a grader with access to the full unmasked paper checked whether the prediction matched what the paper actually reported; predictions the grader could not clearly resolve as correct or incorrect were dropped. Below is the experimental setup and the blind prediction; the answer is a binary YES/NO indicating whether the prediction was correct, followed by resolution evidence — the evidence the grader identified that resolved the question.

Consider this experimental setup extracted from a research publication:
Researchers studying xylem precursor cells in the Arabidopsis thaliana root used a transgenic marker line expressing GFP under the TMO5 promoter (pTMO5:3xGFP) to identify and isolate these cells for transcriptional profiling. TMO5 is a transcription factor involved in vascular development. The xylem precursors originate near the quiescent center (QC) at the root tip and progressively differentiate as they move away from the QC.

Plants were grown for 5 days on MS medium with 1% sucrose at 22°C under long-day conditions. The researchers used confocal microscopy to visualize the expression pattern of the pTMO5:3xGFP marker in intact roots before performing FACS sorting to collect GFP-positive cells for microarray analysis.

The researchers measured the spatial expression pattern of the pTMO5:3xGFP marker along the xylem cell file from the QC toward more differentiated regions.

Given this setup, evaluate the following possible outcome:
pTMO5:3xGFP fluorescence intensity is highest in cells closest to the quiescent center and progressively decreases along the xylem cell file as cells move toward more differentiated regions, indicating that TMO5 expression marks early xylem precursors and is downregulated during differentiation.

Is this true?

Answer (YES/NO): YES